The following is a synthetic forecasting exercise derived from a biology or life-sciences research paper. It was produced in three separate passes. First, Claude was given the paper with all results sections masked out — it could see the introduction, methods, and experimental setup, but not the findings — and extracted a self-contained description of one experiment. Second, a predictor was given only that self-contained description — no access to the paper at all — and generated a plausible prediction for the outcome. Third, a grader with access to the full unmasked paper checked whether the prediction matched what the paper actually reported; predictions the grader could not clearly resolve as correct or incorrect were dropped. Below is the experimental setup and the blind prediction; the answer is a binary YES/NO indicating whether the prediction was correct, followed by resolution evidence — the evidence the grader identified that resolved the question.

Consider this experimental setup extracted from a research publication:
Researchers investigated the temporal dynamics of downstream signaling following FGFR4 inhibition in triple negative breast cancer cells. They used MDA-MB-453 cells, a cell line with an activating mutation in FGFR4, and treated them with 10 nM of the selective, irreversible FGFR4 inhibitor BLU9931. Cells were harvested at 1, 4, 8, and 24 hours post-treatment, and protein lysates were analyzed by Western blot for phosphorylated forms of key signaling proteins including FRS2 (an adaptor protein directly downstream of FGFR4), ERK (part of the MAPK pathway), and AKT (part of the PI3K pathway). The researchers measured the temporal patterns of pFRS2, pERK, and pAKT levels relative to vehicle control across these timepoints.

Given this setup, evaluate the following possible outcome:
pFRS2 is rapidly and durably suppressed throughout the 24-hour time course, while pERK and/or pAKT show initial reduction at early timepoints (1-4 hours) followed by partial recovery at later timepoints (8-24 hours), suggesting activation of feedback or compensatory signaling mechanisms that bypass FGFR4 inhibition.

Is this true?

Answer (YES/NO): NO